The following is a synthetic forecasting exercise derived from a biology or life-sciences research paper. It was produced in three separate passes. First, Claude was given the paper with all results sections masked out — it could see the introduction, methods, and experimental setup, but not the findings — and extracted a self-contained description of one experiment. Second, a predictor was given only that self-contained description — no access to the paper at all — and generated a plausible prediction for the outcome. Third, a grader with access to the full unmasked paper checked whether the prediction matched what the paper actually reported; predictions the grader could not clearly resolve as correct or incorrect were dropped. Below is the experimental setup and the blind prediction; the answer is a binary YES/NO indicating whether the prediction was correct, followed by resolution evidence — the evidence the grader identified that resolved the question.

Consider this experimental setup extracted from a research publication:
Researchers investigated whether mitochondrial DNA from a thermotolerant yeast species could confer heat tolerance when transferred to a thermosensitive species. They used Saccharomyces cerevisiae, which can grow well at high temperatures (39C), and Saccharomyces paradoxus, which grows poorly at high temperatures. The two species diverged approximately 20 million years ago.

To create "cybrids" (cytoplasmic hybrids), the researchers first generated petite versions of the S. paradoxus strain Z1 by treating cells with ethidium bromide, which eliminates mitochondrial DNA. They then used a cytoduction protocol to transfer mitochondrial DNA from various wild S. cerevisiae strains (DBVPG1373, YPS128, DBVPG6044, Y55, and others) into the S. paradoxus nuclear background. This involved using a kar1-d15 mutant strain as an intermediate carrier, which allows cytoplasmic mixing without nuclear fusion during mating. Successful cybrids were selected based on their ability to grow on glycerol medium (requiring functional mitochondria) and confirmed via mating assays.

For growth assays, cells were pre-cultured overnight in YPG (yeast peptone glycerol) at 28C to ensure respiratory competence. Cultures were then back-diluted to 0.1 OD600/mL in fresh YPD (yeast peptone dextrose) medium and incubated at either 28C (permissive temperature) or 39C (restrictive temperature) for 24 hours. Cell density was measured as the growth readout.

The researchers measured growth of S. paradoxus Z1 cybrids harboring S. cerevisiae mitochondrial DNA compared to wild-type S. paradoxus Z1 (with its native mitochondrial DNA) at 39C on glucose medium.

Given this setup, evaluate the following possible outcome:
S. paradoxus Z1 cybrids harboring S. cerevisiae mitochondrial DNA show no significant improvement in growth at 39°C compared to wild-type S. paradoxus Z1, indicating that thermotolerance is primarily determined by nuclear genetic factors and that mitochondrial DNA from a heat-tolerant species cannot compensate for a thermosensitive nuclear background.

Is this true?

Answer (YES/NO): NO